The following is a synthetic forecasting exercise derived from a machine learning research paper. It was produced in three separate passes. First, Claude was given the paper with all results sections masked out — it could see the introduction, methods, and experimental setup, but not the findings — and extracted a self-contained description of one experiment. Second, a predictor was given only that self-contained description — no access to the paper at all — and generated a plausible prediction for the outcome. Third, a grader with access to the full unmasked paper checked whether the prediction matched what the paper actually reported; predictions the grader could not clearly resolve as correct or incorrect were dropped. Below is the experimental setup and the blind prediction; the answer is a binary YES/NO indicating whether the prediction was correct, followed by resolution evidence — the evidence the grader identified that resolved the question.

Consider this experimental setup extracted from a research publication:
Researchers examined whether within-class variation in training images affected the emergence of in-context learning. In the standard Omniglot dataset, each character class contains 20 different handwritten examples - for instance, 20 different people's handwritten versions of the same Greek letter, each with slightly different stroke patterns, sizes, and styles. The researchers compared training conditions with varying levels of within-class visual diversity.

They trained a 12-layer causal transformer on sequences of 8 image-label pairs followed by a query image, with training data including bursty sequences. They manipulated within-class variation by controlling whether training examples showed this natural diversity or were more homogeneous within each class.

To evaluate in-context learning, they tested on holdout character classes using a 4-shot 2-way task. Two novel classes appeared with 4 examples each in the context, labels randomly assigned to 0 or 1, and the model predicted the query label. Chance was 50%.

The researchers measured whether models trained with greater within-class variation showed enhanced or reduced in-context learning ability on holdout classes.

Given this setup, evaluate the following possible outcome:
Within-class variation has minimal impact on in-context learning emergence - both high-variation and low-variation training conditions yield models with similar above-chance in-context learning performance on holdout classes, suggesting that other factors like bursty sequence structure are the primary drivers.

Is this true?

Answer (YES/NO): NO